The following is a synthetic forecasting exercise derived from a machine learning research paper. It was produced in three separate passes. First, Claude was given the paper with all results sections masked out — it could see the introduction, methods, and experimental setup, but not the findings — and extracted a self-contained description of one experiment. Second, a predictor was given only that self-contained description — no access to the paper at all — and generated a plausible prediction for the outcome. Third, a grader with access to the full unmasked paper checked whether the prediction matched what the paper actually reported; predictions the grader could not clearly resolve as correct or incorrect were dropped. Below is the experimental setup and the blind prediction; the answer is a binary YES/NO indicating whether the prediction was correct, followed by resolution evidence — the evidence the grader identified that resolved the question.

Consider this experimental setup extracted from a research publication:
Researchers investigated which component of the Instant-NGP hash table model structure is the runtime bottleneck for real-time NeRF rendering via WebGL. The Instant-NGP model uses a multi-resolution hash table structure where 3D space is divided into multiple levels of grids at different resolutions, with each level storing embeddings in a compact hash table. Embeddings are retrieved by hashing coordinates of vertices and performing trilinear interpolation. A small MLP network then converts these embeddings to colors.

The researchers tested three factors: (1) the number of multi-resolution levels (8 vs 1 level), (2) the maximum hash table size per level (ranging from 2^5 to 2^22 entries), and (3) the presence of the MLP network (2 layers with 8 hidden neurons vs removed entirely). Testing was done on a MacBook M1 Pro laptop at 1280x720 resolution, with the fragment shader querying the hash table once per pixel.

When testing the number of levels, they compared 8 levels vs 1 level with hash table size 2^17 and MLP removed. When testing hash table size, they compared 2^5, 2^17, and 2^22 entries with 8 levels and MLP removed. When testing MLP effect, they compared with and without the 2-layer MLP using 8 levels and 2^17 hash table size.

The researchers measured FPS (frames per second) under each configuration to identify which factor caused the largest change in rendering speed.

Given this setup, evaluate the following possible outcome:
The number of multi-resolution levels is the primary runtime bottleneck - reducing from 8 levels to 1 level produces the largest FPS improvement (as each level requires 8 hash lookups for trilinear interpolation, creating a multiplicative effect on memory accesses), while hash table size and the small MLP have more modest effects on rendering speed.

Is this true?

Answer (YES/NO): YES